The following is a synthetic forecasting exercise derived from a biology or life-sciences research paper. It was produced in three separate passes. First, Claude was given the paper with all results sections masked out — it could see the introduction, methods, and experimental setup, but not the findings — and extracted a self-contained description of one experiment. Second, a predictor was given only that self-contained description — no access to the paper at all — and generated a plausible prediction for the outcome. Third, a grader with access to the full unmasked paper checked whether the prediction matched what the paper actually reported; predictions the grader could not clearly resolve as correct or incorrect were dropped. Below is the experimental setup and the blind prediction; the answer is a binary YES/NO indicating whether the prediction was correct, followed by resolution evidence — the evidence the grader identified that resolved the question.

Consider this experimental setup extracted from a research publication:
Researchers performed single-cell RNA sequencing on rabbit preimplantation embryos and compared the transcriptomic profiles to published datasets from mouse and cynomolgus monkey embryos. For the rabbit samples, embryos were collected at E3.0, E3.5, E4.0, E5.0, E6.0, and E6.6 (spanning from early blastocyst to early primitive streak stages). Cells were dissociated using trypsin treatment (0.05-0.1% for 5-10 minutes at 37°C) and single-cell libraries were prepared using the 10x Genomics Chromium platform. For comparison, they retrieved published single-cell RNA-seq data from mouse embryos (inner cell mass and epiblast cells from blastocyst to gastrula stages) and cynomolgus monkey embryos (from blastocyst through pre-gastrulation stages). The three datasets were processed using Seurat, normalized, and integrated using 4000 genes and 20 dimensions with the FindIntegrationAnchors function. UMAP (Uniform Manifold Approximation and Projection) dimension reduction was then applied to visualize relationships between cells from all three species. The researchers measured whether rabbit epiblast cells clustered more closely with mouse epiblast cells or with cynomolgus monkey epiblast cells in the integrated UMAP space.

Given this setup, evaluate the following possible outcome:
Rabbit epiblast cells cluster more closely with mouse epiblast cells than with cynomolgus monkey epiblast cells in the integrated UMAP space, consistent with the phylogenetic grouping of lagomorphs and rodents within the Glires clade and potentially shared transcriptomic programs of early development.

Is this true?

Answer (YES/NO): NO